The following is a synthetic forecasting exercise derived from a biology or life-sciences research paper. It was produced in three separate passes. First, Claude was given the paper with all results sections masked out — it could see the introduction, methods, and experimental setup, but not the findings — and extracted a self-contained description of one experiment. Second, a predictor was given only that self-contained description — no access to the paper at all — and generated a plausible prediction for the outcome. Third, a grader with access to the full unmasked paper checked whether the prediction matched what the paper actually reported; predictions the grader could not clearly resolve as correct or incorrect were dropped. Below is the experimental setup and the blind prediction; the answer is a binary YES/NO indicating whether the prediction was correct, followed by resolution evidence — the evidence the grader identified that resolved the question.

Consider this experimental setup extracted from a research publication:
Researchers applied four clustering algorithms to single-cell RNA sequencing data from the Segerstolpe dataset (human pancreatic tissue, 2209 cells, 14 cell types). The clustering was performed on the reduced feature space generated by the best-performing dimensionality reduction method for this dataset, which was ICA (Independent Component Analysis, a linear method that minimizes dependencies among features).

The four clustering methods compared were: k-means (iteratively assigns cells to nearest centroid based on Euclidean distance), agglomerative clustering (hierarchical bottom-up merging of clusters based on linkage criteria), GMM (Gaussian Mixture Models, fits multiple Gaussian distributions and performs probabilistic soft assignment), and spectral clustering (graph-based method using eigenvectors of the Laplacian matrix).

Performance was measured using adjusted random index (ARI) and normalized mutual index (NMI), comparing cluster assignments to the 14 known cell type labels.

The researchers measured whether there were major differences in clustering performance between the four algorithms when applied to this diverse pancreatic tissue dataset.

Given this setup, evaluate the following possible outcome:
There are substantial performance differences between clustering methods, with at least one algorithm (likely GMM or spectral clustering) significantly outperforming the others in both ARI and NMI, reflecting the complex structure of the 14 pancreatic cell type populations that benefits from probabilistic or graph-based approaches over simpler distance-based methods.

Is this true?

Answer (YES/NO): NO